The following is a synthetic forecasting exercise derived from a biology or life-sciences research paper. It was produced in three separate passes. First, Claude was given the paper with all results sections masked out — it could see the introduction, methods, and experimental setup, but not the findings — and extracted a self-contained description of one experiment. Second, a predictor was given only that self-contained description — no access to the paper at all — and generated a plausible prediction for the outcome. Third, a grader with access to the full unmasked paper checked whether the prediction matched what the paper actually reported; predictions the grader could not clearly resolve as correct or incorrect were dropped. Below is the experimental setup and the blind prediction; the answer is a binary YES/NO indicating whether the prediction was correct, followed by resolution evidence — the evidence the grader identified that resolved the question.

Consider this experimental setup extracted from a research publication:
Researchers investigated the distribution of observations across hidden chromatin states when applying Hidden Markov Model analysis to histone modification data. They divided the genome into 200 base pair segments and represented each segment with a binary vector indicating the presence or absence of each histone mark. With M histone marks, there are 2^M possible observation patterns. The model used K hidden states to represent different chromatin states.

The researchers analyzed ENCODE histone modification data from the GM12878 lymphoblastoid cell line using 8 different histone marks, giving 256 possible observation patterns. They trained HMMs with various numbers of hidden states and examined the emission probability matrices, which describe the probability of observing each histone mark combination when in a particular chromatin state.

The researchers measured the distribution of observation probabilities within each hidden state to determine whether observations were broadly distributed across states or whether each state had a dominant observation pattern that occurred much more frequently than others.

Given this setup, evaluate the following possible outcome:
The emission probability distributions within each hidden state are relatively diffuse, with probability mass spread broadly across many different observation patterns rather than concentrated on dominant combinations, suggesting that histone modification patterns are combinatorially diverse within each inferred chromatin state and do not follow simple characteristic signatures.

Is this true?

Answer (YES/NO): NO